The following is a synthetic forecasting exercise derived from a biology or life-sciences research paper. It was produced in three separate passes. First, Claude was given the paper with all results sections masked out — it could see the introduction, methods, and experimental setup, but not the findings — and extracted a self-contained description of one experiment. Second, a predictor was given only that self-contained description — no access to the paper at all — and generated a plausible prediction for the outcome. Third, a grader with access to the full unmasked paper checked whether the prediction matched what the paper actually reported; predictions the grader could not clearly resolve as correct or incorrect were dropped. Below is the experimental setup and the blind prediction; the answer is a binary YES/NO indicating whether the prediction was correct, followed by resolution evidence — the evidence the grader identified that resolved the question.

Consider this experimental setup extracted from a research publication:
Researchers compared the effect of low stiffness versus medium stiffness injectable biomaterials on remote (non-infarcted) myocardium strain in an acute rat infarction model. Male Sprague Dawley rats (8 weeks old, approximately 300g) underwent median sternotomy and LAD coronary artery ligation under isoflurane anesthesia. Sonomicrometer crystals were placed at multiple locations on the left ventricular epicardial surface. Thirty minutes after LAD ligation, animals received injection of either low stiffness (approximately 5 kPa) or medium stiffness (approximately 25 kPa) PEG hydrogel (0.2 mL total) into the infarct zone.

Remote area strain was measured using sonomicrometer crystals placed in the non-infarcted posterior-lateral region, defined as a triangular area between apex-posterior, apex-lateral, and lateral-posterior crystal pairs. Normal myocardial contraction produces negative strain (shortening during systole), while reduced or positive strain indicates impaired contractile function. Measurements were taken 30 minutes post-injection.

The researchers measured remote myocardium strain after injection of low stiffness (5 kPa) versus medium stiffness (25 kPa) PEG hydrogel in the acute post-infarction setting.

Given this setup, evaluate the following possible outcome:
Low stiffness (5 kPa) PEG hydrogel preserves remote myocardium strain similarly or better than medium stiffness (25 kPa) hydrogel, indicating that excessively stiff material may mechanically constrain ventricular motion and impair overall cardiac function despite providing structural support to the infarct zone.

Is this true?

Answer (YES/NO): YES